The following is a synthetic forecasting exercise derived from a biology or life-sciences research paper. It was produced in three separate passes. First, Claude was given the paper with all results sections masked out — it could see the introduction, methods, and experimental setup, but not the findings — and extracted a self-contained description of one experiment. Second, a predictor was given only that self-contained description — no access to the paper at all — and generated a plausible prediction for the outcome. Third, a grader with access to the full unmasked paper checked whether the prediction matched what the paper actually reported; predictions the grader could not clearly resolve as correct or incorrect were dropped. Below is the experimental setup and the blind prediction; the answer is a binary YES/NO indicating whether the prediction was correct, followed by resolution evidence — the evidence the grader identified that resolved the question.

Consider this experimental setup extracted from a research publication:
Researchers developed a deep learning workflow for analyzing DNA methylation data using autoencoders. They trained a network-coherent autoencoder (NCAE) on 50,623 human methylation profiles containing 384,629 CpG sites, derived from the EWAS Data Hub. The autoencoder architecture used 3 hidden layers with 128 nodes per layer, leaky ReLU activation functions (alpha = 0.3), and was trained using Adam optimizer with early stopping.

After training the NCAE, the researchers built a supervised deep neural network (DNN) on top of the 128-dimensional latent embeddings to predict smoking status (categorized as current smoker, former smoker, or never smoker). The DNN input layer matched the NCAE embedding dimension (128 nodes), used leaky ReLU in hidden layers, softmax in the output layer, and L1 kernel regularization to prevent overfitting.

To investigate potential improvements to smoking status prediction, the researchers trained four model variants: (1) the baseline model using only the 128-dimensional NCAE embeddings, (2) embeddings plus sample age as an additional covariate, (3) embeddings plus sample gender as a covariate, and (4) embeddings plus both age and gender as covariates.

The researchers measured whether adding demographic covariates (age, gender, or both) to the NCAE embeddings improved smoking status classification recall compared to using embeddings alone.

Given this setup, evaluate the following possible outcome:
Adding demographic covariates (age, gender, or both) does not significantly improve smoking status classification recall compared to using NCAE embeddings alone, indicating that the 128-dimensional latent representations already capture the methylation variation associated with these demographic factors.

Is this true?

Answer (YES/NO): YES